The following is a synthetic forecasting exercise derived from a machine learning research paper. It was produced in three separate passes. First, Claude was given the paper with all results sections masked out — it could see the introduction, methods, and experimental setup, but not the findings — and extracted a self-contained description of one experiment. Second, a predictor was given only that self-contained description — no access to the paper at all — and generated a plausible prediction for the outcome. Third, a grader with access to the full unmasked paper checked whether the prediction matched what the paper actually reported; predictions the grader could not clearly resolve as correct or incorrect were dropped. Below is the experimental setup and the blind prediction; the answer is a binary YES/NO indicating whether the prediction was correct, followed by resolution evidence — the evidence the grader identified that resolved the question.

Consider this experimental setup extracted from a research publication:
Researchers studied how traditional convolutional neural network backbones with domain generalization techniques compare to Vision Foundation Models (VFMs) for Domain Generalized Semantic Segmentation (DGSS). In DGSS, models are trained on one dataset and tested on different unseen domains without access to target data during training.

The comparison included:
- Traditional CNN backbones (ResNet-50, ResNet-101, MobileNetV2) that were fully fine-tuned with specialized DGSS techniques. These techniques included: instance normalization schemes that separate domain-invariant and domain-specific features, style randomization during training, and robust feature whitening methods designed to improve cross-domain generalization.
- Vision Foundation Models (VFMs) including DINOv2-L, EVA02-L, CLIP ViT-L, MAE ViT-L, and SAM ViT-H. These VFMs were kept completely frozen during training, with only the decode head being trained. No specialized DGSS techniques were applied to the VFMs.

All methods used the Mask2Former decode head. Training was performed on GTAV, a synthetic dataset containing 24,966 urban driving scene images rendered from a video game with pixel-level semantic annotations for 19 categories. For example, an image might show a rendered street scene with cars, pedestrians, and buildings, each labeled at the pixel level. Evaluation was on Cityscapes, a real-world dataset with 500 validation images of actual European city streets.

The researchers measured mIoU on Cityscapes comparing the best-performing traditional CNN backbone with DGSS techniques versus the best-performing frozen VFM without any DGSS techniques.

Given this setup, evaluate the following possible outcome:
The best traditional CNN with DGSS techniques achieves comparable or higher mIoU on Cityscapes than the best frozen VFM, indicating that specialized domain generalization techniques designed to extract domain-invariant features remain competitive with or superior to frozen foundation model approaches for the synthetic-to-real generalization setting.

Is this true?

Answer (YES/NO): NO